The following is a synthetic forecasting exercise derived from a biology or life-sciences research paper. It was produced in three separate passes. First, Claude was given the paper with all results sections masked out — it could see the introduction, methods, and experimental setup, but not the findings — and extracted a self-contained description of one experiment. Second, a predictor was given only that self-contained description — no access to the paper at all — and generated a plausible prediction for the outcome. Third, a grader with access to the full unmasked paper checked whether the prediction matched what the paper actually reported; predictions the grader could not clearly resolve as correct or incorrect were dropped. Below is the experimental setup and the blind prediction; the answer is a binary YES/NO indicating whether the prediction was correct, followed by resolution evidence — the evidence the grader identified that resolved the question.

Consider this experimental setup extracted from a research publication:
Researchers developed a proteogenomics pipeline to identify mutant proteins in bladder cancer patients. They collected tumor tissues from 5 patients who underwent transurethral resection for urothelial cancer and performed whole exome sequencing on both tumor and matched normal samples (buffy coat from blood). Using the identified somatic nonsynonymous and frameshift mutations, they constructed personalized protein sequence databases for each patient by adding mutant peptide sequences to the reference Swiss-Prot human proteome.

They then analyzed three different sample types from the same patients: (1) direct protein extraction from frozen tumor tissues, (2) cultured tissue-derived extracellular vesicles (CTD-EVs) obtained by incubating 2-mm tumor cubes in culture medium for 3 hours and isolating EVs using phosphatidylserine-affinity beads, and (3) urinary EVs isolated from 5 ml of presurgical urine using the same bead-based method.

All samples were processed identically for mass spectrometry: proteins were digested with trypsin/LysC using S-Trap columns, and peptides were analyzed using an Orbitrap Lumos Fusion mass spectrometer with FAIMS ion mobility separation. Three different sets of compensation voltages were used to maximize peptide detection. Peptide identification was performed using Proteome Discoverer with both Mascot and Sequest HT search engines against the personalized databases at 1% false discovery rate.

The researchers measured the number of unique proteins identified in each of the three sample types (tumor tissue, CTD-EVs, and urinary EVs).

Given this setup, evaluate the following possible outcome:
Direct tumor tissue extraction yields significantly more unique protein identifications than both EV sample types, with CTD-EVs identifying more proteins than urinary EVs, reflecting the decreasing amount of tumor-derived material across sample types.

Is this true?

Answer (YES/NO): YES